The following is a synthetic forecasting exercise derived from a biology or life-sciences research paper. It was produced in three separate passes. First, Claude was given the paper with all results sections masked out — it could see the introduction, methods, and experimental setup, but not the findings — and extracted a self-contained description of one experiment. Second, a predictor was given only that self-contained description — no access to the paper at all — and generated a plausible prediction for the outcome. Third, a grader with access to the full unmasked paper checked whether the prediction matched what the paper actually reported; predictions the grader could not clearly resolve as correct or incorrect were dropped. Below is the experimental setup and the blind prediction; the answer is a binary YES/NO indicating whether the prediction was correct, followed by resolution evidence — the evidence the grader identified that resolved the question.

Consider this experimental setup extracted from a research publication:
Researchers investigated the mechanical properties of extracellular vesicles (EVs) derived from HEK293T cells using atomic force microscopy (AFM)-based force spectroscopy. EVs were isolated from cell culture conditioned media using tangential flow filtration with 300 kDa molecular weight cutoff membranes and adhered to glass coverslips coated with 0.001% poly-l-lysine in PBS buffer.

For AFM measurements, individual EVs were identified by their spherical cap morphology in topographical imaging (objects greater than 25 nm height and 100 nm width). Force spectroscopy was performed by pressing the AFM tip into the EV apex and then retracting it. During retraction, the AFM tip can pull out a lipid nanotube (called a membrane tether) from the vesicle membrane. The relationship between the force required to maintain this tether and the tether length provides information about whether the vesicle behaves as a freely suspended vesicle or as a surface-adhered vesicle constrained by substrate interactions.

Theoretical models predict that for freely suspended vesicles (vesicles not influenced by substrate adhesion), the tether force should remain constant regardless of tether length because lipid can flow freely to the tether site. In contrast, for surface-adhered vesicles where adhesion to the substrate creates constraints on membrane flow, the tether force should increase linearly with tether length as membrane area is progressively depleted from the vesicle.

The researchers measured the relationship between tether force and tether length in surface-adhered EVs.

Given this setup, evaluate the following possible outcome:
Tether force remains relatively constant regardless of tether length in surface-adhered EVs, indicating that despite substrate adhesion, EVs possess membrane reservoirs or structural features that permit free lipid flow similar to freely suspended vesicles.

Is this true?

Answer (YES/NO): NO